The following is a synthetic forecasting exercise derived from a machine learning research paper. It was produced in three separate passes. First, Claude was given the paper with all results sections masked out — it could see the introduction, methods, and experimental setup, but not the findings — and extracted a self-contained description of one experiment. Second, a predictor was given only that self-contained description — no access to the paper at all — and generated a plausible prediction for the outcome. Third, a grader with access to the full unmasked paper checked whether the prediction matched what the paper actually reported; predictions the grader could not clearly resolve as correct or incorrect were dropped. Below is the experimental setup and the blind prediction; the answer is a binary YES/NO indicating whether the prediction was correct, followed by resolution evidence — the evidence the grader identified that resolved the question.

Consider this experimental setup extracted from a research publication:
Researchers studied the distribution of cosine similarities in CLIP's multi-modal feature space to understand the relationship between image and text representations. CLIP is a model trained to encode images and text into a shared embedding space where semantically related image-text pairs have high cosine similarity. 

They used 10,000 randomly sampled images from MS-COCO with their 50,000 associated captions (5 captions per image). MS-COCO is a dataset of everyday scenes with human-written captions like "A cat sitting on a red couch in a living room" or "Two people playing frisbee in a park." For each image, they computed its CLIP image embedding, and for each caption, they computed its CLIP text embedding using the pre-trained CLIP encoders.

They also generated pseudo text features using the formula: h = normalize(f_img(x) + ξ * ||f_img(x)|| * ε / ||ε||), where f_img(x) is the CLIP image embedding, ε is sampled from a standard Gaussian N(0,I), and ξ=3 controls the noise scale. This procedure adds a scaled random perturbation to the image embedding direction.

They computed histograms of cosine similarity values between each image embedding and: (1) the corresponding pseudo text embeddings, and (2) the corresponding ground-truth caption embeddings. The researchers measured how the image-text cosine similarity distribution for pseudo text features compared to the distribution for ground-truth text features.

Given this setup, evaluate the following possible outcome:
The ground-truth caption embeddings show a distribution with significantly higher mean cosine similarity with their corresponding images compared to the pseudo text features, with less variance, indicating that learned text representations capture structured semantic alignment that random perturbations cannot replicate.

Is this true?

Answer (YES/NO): NO